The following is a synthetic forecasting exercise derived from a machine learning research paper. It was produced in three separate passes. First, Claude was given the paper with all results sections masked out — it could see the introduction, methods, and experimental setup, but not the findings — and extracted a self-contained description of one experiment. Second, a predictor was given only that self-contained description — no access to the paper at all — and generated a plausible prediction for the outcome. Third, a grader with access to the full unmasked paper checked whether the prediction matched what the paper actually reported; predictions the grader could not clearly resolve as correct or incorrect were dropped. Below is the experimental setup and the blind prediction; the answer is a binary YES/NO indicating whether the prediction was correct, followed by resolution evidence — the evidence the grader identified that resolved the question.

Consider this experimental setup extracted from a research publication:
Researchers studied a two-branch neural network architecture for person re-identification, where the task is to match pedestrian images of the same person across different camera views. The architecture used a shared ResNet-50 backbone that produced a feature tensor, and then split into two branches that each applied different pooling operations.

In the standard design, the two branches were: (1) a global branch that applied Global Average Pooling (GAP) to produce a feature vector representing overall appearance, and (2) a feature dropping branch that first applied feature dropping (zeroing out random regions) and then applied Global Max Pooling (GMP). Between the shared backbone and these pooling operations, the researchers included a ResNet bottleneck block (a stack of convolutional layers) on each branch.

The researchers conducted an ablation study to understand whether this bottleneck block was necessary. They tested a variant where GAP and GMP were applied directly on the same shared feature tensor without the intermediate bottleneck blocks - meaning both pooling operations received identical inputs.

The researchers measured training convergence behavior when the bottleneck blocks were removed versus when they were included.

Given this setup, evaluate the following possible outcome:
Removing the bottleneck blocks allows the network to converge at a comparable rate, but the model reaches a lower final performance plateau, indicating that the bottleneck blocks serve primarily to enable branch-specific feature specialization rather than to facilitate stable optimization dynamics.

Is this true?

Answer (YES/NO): NO